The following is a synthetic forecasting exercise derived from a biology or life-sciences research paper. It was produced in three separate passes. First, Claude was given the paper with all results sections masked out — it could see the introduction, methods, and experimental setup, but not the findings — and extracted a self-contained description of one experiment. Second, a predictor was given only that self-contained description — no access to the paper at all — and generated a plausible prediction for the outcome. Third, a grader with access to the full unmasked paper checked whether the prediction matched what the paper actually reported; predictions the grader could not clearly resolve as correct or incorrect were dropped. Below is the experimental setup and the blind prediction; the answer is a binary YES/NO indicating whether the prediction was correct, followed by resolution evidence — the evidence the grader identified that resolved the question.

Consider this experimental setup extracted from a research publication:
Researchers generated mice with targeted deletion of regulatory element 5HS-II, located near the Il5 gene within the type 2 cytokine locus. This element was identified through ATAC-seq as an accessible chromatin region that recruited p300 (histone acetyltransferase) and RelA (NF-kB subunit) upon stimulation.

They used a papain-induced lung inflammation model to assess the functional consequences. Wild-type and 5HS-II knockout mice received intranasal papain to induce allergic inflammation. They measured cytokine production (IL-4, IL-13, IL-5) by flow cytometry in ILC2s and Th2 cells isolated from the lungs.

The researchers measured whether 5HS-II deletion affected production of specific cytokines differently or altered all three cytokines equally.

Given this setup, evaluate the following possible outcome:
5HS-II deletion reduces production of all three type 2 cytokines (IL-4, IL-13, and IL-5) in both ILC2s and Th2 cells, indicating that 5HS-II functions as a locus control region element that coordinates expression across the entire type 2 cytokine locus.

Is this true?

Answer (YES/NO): NO